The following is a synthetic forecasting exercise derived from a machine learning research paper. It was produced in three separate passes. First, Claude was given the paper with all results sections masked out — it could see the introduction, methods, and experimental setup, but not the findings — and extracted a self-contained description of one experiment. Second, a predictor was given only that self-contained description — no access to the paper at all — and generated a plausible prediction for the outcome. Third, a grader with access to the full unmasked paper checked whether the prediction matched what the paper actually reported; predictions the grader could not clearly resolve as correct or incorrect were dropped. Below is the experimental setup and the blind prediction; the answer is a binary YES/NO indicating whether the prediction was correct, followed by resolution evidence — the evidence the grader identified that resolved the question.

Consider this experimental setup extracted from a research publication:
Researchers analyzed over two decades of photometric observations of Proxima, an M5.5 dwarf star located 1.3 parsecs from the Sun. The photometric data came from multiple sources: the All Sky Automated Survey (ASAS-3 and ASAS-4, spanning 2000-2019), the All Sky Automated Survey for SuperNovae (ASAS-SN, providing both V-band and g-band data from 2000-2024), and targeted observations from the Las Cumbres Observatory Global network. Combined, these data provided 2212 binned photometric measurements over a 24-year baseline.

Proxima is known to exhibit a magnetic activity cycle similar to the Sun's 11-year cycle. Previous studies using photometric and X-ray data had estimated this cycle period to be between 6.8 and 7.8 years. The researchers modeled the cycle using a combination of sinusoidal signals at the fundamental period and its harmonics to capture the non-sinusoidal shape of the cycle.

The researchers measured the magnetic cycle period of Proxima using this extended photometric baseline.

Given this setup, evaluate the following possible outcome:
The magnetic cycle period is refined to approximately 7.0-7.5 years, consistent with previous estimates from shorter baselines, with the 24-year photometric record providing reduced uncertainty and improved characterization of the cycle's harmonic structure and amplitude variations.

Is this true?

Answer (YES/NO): NO